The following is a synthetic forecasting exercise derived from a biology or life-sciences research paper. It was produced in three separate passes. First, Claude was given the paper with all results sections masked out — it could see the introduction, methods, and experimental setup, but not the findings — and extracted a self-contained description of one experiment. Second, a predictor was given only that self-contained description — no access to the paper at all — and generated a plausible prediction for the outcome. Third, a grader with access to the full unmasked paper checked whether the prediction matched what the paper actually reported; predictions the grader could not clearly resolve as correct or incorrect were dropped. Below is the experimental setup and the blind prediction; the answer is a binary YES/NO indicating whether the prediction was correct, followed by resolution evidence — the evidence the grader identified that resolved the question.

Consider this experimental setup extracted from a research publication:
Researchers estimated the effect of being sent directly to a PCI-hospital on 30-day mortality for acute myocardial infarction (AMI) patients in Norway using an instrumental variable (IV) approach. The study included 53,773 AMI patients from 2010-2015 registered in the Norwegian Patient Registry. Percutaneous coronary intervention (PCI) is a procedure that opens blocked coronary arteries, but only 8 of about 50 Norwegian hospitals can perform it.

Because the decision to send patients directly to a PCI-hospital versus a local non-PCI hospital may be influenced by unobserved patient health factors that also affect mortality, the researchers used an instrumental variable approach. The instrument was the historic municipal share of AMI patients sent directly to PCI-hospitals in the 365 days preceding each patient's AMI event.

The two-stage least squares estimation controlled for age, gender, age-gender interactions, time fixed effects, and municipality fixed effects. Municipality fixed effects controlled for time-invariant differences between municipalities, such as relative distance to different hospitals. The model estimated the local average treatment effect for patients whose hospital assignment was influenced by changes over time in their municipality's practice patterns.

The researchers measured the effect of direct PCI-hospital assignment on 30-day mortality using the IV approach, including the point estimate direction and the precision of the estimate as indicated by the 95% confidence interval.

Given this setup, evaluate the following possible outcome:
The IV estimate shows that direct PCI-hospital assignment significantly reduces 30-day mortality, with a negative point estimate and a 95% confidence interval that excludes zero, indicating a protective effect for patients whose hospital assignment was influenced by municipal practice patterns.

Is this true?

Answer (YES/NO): NO